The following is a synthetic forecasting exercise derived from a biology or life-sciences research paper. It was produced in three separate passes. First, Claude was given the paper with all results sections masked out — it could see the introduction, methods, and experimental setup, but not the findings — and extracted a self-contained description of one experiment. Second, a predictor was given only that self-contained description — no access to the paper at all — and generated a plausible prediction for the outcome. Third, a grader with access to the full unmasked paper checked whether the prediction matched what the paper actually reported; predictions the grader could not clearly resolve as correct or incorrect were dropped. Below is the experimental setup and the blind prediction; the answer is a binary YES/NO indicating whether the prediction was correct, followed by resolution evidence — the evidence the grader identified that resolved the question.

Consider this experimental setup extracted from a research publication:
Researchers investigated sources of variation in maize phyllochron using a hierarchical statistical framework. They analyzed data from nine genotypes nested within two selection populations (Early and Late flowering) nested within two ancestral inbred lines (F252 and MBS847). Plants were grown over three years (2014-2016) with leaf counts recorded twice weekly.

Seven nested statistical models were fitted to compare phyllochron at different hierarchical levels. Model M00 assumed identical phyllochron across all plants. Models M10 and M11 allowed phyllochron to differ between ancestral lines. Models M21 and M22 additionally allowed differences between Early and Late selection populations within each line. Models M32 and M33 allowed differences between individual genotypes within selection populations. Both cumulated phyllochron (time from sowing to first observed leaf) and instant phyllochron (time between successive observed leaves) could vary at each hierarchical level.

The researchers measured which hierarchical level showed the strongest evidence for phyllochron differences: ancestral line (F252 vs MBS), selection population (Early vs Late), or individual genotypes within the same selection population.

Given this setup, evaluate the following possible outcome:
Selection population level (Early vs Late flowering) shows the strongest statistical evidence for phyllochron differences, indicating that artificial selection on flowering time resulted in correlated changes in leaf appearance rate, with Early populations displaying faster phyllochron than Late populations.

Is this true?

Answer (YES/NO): NO